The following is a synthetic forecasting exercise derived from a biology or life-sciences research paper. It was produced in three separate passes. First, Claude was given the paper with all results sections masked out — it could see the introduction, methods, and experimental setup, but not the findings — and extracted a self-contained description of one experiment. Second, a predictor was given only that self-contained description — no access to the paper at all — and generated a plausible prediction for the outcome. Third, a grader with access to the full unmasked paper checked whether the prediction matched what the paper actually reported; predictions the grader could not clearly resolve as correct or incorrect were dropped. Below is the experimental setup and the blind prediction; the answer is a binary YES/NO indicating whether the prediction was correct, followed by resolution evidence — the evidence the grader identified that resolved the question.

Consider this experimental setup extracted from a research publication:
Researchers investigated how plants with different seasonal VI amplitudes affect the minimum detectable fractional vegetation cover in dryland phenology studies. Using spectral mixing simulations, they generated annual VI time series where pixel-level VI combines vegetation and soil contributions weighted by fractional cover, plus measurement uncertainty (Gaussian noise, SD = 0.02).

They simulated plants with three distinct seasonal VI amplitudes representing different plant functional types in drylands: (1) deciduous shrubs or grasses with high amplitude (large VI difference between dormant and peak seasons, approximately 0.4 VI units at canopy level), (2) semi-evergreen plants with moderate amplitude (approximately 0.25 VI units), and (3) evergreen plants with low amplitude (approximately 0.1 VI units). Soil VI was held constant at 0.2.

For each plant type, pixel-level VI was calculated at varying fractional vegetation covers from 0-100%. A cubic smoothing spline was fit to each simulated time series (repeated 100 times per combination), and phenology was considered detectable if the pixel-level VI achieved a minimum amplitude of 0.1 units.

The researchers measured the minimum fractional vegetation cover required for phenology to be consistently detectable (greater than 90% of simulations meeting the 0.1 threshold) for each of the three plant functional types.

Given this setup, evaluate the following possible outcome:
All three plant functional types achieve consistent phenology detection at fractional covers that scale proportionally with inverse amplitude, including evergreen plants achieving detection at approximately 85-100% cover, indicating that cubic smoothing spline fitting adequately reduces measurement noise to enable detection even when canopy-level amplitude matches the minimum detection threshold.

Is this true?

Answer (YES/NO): NO